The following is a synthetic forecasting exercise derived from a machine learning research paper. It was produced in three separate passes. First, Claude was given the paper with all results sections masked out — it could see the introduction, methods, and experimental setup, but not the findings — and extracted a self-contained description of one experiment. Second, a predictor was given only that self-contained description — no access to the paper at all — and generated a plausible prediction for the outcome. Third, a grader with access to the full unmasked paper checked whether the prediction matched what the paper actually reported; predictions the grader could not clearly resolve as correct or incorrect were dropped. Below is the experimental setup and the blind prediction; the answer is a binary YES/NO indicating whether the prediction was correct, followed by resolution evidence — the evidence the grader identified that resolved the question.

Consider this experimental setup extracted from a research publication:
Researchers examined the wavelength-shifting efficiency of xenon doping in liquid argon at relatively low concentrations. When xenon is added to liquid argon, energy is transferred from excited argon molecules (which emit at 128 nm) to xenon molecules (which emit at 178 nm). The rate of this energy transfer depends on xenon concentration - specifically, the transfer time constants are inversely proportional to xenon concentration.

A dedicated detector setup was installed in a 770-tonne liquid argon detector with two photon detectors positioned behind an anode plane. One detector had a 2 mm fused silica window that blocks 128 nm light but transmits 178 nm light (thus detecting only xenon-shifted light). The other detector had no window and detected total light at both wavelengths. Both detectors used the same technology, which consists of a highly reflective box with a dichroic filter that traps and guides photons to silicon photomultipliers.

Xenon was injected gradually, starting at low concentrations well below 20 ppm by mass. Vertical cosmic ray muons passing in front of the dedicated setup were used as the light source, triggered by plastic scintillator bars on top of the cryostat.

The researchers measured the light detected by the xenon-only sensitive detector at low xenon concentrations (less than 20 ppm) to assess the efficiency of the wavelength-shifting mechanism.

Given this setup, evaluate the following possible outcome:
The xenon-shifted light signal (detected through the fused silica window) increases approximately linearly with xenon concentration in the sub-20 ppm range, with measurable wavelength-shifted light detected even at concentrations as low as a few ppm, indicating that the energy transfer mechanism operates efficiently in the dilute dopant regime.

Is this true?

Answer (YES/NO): NO